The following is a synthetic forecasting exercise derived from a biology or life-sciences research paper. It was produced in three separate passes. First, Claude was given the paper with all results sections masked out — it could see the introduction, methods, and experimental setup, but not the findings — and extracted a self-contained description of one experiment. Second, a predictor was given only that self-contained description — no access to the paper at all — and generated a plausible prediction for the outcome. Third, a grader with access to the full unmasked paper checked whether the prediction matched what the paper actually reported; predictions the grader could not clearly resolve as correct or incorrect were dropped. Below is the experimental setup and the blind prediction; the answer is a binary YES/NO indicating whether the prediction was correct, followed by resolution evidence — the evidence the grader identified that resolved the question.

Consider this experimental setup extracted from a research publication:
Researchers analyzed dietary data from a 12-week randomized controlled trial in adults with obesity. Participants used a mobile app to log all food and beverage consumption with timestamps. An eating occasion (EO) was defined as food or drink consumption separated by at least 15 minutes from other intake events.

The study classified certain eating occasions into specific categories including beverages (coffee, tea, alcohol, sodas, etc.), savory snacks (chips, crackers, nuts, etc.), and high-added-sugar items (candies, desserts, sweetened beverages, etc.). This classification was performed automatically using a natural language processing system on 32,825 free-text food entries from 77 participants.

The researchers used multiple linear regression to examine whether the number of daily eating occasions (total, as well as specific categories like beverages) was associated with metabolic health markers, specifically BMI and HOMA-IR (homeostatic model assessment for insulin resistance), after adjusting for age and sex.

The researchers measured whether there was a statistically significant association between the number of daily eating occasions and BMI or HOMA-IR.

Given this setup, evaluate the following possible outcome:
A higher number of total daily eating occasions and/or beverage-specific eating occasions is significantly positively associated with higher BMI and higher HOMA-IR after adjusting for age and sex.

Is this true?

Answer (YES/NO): NO